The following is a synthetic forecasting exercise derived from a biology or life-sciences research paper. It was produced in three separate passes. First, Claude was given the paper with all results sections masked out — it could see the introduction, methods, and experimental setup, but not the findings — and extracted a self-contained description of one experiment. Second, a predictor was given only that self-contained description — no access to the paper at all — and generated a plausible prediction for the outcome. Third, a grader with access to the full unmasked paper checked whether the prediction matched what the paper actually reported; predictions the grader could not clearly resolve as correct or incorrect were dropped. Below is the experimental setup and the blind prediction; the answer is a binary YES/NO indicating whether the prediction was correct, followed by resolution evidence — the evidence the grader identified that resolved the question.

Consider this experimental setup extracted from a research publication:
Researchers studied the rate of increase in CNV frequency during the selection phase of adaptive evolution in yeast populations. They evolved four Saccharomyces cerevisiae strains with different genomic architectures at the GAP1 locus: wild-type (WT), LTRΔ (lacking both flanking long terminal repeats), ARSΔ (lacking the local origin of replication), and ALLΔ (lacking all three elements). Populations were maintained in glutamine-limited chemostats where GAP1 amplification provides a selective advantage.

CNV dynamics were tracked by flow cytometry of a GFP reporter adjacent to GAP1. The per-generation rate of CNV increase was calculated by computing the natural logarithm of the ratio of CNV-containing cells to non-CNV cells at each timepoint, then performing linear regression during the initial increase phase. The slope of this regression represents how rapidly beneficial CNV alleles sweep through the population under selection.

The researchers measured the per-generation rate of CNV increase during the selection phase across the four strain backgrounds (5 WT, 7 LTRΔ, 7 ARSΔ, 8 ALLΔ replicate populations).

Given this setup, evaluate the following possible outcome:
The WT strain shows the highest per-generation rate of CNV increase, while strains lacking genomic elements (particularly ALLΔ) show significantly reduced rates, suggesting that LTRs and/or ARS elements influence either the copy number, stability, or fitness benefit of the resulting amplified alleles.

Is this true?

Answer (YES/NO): NO